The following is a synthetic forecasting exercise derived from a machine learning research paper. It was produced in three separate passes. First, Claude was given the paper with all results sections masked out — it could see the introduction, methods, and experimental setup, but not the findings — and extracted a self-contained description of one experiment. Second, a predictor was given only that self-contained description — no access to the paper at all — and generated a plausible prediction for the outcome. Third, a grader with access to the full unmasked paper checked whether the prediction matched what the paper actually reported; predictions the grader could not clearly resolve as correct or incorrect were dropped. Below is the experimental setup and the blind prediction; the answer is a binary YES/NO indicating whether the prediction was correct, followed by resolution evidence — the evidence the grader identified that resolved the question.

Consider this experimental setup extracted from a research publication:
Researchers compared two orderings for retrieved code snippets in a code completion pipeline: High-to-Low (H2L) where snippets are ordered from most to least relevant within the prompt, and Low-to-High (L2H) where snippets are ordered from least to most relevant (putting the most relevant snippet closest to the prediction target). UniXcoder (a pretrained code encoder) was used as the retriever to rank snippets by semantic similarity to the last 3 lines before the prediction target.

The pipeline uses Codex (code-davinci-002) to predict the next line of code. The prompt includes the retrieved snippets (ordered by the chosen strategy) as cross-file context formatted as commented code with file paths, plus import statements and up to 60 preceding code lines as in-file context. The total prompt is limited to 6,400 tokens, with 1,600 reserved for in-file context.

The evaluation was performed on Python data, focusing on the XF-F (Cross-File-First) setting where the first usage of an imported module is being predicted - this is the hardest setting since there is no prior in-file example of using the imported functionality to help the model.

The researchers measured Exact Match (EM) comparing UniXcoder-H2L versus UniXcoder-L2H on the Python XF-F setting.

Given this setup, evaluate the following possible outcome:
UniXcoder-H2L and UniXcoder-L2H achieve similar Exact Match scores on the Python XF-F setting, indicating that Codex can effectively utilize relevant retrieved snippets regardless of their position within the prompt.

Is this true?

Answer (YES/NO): NO